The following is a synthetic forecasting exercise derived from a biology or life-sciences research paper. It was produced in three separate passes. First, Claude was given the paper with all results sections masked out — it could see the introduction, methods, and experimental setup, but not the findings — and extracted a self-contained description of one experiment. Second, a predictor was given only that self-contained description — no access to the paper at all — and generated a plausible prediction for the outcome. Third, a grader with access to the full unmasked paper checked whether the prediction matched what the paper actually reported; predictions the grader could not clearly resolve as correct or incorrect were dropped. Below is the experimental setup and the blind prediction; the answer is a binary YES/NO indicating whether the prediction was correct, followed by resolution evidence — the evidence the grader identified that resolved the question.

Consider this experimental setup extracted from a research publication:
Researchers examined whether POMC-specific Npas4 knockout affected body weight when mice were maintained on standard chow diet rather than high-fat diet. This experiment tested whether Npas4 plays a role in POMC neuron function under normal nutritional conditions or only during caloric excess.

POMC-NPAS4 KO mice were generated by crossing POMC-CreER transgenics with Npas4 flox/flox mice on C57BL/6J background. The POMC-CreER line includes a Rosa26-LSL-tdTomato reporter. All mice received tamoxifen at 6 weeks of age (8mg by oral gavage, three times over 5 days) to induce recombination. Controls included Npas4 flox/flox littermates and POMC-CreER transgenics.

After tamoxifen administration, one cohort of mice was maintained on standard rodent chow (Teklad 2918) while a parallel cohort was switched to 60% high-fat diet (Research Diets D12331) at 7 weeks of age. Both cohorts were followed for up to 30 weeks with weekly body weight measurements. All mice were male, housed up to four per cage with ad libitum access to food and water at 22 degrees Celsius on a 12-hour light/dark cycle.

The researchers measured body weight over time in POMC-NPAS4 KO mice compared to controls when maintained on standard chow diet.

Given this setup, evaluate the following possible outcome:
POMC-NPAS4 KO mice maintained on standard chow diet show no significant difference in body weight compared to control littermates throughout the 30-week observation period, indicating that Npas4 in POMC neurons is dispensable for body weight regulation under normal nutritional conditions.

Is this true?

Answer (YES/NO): YES